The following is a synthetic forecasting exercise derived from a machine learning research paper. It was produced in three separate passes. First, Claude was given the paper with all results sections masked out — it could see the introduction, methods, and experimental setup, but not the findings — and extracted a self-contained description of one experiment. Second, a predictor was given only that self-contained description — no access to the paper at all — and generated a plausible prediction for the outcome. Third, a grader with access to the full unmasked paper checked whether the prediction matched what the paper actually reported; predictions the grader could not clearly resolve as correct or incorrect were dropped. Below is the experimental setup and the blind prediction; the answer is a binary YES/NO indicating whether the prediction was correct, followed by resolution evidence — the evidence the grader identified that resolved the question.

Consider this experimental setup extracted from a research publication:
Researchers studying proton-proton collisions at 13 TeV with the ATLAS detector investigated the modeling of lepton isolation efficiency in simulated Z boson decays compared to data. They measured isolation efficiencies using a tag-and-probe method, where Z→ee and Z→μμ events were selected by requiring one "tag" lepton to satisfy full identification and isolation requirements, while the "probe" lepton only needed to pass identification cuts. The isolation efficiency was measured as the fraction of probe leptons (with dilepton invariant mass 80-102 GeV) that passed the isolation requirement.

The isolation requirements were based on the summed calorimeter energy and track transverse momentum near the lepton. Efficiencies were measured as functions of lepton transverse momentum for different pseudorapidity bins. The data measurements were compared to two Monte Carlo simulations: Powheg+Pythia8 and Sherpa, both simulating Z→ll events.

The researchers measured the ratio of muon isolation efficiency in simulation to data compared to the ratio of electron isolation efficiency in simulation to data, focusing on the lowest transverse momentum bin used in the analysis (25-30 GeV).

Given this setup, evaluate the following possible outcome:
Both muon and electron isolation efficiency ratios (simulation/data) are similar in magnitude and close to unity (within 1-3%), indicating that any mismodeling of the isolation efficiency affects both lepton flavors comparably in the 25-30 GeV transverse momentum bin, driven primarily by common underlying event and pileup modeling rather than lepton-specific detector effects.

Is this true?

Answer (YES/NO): NO